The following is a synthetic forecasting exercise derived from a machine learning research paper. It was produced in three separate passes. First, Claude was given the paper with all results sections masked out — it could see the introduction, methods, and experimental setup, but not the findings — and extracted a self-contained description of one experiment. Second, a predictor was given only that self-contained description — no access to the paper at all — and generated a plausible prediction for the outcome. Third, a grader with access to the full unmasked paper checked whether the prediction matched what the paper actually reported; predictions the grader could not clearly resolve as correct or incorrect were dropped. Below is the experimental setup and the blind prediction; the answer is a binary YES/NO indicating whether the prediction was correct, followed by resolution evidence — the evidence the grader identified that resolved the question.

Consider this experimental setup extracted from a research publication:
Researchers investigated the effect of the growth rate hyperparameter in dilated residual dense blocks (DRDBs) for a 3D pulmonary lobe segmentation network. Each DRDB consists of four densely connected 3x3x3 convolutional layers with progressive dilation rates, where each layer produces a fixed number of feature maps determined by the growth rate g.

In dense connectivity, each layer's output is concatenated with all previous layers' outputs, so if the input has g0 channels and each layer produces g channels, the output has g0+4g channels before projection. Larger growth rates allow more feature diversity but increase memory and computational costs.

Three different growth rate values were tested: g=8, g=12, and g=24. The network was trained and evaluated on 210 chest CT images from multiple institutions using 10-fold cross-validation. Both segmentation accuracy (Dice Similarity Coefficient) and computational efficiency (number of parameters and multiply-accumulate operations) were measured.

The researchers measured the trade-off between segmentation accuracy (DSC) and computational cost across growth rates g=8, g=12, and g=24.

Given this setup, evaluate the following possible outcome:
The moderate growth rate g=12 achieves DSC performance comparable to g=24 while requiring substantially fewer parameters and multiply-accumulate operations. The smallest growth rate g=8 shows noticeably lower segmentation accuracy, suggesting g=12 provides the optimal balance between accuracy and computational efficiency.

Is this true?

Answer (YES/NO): YES